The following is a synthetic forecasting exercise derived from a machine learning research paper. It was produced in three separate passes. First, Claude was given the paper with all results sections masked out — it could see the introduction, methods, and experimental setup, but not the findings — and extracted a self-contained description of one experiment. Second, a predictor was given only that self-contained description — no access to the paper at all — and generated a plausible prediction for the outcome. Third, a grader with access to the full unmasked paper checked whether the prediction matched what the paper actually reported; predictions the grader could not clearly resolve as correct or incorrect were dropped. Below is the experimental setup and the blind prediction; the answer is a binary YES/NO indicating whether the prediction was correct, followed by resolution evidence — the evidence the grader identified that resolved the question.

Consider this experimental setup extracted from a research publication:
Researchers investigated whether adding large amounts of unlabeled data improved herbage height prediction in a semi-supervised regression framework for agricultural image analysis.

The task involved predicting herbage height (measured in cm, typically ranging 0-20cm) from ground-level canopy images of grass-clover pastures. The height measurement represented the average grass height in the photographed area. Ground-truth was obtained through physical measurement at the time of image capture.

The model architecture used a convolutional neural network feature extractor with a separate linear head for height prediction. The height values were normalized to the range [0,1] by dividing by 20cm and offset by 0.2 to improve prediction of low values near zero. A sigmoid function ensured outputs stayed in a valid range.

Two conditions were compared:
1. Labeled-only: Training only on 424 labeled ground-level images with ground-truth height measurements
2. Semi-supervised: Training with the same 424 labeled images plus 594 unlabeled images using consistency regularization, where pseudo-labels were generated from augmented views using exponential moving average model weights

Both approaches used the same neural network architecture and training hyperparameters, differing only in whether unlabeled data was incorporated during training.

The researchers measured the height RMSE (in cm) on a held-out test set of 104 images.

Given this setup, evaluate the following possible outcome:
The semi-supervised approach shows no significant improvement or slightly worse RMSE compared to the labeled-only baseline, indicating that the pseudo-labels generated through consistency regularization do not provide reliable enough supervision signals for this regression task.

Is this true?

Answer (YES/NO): NO